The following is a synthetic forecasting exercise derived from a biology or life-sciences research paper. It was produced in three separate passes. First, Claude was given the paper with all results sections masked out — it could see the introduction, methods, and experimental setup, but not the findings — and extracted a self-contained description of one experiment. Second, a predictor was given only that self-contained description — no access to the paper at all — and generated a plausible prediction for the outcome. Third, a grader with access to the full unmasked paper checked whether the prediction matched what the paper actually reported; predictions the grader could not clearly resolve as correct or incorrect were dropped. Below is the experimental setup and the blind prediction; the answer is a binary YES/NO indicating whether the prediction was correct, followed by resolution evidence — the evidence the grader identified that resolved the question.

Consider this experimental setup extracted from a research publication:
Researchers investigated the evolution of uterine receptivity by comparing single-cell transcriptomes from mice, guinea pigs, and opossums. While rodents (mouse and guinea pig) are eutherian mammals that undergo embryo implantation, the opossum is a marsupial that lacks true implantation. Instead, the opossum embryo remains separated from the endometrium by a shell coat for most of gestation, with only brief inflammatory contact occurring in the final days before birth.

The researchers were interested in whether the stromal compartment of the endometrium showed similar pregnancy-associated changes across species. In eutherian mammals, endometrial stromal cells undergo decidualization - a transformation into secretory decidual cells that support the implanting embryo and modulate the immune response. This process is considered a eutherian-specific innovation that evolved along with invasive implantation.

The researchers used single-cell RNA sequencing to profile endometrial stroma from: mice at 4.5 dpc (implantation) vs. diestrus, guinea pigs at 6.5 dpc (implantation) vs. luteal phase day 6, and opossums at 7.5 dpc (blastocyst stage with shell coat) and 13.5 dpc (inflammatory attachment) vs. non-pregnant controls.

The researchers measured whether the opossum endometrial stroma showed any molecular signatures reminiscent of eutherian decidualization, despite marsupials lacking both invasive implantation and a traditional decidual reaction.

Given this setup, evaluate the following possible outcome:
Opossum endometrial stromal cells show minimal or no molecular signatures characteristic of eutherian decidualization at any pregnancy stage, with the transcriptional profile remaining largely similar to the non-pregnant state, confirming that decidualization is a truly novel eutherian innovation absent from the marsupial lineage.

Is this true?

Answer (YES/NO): YES